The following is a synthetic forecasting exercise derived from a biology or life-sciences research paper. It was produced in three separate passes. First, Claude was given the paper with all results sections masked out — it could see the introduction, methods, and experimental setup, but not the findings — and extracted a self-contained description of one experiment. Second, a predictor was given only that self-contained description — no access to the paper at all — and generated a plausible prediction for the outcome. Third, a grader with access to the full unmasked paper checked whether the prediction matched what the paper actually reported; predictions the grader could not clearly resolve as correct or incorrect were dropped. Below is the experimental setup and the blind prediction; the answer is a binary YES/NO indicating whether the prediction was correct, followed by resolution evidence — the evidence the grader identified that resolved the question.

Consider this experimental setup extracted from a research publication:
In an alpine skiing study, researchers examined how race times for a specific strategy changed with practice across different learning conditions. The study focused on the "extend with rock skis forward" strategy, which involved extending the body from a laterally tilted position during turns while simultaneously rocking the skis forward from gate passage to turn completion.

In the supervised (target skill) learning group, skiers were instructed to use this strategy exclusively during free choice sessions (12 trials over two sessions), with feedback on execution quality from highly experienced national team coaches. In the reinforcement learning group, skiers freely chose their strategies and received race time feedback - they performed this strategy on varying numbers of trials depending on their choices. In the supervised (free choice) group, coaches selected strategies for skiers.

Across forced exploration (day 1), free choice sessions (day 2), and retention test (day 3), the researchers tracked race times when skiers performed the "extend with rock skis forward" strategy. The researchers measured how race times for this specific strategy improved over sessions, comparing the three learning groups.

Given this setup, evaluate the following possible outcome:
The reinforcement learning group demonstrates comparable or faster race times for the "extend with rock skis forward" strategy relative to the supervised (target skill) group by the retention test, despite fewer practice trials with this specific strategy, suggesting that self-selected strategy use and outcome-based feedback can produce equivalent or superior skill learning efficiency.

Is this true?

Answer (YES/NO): YES